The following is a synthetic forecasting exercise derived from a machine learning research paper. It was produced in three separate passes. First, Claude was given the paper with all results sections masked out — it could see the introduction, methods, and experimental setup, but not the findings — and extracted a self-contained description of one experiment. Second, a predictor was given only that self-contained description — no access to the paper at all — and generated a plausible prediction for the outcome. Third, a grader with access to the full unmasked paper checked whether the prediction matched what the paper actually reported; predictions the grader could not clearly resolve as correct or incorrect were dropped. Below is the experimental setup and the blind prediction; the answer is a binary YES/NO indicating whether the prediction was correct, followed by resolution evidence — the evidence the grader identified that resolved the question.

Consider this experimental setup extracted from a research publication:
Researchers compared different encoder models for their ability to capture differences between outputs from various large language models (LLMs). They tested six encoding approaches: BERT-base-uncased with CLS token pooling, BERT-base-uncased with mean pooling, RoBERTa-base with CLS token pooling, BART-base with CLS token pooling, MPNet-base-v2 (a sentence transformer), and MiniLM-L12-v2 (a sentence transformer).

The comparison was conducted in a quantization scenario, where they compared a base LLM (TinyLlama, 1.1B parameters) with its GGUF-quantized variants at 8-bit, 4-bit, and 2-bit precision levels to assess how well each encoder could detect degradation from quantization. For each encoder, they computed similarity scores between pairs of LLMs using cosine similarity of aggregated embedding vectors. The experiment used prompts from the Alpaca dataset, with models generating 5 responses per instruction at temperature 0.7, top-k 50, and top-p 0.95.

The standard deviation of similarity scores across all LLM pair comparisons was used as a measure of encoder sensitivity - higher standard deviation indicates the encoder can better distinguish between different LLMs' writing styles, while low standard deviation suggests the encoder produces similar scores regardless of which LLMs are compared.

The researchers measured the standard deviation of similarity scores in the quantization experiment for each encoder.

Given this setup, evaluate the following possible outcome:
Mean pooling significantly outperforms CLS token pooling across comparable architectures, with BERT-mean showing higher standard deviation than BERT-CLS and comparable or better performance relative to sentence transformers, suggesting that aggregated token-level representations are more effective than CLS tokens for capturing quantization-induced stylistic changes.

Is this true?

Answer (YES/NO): NO